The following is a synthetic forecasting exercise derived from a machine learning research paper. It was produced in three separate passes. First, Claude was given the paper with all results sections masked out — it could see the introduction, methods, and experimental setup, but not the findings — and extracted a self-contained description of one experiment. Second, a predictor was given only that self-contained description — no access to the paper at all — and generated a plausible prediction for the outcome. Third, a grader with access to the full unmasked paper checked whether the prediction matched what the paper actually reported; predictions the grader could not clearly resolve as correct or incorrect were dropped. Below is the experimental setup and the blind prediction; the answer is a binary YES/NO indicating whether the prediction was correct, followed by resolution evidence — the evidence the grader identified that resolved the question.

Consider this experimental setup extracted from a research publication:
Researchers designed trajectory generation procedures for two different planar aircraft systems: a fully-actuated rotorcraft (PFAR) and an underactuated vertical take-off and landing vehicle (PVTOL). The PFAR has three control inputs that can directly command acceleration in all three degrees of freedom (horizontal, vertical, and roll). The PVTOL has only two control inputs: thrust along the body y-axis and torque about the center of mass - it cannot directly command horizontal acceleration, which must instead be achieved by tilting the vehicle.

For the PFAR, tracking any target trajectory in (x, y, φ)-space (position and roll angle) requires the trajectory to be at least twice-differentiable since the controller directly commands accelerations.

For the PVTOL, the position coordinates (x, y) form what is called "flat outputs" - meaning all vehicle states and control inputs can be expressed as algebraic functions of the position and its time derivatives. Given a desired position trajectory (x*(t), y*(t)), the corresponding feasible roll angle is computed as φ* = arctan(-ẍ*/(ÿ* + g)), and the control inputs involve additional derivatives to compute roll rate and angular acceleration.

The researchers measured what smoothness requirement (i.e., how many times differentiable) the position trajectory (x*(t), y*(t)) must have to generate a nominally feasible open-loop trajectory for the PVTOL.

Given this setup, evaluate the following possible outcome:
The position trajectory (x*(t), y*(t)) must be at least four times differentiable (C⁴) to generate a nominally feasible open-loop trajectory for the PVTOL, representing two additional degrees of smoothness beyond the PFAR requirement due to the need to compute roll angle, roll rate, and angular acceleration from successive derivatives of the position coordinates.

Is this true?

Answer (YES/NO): YES